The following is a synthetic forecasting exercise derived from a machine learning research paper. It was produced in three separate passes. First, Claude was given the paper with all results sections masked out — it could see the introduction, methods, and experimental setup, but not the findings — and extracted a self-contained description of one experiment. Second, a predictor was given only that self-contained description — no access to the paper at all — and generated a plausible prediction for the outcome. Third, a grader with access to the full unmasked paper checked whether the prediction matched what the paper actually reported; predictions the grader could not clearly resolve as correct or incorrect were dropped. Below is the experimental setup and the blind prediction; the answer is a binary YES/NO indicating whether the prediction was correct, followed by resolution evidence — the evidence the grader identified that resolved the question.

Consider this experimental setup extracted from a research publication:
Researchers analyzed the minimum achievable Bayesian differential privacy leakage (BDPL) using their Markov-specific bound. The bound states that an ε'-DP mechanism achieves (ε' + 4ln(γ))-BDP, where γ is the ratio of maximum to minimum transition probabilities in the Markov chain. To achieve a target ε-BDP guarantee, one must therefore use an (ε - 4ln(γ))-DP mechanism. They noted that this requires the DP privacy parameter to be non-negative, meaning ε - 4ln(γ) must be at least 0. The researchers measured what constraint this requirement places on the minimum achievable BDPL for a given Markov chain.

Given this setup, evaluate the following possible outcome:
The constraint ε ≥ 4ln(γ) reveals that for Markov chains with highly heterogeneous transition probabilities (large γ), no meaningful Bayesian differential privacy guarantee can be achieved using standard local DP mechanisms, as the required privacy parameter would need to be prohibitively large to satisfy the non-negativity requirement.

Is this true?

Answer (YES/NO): NO